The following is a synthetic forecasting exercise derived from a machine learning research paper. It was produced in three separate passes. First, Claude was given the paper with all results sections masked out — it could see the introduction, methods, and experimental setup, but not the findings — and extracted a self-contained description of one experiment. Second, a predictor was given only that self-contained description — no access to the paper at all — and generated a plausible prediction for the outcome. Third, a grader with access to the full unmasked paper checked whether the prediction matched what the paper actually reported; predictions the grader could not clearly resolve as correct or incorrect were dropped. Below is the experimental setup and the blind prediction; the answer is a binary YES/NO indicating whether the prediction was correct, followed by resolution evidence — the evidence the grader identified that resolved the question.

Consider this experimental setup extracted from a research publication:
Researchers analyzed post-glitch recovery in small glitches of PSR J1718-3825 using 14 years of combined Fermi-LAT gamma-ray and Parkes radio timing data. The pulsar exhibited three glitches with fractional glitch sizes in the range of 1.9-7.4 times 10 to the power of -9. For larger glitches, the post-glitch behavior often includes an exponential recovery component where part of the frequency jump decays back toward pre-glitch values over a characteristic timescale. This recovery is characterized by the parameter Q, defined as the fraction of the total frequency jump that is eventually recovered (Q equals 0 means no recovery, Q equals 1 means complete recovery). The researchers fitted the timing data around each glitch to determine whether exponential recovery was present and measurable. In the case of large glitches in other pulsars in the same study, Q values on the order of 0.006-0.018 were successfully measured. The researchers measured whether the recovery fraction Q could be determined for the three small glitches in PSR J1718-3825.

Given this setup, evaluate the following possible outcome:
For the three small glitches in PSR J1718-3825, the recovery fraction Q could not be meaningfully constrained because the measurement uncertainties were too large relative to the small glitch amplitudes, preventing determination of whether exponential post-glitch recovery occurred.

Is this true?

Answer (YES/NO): NO